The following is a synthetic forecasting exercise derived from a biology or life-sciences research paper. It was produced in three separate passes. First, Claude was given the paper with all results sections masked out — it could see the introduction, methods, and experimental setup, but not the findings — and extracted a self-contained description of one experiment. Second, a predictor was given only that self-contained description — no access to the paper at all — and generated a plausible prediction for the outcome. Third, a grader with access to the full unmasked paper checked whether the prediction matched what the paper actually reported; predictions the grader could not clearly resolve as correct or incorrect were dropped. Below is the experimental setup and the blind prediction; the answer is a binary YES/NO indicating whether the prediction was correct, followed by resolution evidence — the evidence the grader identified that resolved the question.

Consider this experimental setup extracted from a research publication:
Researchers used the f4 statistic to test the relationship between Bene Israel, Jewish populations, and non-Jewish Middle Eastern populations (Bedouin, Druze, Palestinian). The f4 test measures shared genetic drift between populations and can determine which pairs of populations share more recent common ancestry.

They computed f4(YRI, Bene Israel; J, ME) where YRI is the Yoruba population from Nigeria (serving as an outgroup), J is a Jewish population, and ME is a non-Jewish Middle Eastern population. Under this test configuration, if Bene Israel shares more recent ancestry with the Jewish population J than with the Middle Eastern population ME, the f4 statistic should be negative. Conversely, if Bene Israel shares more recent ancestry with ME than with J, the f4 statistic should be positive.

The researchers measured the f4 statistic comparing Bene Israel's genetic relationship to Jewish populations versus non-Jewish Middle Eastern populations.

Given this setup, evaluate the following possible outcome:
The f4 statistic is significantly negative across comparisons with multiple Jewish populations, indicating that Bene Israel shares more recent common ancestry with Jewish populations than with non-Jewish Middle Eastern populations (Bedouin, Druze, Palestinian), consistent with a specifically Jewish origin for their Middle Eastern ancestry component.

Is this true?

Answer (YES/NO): NO